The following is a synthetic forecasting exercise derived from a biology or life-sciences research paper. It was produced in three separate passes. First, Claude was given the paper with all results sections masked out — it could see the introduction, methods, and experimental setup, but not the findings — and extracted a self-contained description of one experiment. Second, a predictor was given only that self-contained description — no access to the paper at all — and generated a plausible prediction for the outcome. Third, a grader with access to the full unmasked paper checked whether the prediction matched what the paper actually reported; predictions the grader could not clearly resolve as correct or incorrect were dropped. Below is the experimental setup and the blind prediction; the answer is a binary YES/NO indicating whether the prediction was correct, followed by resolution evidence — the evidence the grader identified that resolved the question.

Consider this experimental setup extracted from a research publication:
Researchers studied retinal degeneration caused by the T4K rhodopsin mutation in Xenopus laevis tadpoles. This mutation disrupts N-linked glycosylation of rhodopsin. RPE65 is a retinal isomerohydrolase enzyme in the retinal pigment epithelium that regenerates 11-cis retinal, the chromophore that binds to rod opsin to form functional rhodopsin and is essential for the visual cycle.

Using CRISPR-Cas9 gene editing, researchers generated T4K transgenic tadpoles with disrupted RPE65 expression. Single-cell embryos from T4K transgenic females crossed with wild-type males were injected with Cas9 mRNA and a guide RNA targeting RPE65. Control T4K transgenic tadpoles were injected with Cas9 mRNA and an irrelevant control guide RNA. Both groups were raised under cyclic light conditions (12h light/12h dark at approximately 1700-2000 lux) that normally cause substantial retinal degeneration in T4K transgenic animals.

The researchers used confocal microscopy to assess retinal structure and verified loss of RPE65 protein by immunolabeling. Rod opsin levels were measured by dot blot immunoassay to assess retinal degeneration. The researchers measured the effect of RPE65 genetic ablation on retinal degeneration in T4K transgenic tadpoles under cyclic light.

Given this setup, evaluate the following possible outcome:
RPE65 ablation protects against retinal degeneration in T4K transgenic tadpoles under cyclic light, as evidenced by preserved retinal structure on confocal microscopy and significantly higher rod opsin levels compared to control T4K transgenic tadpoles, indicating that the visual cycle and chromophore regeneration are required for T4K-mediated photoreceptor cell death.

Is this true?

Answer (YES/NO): YES